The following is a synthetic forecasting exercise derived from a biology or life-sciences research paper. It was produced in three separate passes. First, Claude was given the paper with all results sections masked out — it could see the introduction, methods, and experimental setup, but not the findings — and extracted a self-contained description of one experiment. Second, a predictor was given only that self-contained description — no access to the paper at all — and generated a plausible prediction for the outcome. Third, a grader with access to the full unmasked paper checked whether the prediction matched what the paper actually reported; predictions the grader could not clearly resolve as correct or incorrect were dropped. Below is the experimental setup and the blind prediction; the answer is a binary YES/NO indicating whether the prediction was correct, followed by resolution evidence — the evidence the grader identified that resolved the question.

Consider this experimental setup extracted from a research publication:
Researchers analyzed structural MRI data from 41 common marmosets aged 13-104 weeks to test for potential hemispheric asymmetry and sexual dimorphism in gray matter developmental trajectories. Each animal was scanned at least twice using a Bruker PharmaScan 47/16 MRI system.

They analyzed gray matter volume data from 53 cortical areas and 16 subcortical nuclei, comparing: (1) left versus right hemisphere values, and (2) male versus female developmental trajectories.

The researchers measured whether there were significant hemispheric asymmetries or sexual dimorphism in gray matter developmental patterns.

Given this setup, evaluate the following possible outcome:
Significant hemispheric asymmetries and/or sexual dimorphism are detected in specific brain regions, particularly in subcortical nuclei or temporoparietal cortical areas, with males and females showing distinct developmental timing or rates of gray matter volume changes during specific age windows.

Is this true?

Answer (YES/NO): NO